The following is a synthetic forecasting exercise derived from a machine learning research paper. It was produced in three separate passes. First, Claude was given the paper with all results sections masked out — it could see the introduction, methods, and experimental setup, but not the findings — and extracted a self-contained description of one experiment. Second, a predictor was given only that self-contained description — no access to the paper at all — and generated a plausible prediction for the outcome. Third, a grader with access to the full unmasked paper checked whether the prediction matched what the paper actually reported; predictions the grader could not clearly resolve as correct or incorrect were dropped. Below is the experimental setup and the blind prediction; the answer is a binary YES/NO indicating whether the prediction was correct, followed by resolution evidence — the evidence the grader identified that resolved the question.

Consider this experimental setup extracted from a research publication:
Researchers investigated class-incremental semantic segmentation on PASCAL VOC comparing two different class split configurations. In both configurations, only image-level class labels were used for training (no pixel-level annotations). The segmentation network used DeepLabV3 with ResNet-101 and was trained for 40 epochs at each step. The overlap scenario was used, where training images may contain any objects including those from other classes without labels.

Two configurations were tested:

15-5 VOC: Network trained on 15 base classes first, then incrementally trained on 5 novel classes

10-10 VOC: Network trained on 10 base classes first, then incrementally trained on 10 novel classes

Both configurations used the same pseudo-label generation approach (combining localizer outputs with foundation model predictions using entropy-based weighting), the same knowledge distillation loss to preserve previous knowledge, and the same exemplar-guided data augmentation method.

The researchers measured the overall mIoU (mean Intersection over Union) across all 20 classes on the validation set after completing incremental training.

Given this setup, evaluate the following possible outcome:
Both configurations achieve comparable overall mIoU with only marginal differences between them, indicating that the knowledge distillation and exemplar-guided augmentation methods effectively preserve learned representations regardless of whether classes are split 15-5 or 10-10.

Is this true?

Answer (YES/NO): YES